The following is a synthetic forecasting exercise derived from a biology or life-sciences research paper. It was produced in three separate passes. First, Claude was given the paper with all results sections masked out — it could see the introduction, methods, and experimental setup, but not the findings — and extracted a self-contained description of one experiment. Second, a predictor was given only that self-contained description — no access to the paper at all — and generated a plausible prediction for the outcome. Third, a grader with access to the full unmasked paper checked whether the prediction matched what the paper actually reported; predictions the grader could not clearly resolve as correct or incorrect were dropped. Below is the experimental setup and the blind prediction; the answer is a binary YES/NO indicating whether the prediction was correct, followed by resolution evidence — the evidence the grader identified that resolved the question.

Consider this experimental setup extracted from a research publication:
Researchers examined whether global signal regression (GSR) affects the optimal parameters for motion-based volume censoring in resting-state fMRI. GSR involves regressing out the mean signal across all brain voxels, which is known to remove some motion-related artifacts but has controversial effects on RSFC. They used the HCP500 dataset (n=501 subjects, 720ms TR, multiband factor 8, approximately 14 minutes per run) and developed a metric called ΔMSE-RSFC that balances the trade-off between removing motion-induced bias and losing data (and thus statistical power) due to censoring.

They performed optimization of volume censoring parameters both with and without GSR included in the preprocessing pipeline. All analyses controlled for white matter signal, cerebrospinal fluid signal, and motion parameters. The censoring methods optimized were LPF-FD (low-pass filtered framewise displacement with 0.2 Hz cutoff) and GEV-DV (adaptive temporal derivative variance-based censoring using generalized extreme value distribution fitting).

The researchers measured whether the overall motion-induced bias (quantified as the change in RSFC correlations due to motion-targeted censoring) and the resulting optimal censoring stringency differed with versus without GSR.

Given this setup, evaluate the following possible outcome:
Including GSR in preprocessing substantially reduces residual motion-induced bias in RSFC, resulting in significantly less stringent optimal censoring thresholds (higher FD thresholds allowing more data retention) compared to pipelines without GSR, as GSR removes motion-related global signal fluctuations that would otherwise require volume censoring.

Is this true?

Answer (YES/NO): NO